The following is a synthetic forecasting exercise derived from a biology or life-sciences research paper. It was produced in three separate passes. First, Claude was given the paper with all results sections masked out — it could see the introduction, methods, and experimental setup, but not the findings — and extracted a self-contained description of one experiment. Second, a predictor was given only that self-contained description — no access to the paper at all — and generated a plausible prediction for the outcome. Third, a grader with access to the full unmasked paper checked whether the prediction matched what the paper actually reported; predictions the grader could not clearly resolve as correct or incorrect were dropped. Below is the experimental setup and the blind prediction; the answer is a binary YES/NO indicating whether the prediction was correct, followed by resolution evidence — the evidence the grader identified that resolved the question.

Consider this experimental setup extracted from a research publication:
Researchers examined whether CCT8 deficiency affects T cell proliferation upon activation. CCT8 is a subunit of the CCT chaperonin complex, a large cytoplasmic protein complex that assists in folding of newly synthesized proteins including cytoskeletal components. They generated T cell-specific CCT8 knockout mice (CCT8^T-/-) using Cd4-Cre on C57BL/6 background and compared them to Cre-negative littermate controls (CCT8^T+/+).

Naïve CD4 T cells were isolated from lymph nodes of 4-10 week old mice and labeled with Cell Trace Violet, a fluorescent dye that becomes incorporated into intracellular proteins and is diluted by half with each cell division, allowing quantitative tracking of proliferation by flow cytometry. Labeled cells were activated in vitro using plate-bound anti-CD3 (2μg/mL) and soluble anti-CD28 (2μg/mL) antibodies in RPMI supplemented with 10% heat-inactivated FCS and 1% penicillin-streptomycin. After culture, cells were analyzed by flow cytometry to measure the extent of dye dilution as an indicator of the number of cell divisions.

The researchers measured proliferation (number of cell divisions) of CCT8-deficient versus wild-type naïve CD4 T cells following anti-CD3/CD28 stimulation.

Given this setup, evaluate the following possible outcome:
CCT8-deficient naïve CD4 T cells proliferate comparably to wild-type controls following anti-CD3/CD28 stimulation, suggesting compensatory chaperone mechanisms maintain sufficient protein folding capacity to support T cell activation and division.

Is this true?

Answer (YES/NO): NO